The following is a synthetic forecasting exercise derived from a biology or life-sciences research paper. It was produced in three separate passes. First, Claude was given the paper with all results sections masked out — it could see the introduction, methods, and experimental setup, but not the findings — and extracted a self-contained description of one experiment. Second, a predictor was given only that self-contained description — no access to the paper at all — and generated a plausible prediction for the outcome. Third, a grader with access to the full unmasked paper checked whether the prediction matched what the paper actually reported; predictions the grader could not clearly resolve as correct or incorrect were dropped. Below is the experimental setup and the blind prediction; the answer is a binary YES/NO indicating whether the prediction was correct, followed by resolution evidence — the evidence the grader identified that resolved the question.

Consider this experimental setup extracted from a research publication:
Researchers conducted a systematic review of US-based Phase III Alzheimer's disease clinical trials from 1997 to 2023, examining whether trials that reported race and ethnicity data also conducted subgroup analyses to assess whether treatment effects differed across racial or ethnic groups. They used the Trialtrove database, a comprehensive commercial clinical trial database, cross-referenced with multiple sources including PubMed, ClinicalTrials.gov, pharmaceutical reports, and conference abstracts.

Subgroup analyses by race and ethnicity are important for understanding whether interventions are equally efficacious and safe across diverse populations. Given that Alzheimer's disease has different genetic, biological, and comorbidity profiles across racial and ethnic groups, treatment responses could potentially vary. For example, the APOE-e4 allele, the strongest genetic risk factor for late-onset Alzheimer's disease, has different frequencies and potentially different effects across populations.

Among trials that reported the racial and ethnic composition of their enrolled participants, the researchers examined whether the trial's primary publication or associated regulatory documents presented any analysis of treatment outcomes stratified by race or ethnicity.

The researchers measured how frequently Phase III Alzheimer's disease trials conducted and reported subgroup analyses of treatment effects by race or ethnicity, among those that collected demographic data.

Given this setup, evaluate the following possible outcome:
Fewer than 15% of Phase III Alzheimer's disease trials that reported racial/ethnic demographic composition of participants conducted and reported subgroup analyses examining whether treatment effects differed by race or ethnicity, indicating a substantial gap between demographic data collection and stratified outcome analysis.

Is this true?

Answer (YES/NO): YES